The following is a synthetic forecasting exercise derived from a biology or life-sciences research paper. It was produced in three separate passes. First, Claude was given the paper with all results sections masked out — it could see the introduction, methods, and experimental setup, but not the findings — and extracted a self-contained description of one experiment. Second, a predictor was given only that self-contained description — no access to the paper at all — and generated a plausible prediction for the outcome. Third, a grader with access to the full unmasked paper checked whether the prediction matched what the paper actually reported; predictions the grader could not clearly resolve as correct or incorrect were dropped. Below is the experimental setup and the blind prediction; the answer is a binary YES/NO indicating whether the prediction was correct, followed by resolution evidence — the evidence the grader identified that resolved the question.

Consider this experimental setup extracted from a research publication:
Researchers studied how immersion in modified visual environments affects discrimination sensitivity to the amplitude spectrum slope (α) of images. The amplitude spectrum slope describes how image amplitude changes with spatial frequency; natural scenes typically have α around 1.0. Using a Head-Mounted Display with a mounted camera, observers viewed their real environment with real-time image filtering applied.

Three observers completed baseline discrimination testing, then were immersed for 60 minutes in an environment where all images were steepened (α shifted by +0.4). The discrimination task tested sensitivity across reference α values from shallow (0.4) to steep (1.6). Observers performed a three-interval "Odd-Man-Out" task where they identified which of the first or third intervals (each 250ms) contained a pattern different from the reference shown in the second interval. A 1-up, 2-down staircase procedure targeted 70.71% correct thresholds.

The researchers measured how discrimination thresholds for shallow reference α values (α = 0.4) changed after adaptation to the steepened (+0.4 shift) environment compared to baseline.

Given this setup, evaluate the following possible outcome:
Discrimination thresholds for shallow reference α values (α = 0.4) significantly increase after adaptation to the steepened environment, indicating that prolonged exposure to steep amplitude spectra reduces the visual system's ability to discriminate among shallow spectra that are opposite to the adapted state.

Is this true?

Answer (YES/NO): NO